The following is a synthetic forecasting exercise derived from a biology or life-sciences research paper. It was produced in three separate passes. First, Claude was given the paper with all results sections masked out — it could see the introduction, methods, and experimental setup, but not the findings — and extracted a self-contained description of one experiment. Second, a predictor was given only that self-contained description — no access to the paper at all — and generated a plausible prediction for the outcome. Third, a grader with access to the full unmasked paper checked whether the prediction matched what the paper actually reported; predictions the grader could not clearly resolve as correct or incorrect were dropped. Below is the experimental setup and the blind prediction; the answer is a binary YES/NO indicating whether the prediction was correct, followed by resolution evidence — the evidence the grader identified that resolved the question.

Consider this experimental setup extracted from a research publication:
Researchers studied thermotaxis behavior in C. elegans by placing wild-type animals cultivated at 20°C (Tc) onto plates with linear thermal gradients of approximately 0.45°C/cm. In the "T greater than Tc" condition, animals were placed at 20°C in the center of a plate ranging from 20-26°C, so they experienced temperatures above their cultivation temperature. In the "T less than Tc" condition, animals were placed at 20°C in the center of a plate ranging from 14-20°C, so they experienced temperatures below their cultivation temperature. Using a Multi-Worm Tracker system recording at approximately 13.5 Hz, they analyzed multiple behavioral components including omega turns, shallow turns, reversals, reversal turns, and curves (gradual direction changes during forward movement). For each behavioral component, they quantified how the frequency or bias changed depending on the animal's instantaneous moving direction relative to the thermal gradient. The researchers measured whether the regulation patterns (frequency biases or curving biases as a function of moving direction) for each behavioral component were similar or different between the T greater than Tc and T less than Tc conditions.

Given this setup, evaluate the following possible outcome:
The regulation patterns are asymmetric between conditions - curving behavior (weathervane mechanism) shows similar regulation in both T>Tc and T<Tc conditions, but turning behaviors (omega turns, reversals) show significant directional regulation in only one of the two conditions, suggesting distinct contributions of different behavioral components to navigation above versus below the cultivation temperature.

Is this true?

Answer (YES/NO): NO